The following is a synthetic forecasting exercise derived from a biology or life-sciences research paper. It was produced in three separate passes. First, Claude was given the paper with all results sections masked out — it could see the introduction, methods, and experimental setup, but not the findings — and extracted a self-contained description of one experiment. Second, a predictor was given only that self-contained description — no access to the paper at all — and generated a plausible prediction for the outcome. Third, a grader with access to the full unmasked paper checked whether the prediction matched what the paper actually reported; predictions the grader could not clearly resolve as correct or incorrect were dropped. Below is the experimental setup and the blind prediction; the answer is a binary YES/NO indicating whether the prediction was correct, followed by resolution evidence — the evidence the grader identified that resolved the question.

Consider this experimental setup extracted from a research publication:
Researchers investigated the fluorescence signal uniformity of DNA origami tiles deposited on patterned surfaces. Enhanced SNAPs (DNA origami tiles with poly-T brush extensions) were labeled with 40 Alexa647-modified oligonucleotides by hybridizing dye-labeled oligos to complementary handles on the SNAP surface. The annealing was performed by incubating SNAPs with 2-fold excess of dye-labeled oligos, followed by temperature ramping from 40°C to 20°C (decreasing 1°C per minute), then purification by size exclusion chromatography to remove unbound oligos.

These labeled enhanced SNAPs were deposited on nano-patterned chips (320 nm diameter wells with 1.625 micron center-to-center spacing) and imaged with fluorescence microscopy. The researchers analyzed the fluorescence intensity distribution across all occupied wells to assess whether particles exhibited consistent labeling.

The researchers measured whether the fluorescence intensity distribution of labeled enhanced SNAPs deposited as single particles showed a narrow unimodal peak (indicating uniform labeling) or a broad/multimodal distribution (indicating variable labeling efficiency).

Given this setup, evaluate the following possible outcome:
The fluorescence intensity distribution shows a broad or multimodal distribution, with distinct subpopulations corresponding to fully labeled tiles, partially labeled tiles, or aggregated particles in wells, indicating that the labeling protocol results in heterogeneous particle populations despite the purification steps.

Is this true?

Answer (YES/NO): NO